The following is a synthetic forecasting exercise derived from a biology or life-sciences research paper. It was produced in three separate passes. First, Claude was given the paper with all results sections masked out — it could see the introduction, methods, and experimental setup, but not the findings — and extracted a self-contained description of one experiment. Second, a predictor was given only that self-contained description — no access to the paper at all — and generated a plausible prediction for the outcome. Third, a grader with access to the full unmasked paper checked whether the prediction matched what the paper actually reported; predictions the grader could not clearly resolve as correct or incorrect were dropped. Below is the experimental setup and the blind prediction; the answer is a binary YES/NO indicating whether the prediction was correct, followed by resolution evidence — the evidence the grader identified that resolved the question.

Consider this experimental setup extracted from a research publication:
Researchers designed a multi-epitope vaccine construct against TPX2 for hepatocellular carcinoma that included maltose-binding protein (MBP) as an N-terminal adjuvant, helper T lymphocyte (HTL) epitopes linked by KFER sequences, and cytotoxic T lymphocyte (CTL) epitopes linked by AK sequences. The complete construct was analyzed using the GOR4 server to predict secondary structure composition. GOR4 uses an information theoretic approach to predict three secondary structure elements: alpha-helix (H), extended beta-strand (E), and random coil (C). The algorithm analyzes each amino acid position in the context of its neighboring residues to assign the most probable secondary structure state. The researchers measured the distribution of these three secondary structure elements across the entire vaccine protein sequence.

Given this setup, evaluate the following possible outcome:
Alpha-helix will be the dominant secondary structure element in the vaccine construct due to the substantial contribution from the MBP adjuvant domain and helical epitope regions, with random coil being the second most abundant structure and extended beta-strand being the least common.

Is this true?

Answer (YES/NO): NO